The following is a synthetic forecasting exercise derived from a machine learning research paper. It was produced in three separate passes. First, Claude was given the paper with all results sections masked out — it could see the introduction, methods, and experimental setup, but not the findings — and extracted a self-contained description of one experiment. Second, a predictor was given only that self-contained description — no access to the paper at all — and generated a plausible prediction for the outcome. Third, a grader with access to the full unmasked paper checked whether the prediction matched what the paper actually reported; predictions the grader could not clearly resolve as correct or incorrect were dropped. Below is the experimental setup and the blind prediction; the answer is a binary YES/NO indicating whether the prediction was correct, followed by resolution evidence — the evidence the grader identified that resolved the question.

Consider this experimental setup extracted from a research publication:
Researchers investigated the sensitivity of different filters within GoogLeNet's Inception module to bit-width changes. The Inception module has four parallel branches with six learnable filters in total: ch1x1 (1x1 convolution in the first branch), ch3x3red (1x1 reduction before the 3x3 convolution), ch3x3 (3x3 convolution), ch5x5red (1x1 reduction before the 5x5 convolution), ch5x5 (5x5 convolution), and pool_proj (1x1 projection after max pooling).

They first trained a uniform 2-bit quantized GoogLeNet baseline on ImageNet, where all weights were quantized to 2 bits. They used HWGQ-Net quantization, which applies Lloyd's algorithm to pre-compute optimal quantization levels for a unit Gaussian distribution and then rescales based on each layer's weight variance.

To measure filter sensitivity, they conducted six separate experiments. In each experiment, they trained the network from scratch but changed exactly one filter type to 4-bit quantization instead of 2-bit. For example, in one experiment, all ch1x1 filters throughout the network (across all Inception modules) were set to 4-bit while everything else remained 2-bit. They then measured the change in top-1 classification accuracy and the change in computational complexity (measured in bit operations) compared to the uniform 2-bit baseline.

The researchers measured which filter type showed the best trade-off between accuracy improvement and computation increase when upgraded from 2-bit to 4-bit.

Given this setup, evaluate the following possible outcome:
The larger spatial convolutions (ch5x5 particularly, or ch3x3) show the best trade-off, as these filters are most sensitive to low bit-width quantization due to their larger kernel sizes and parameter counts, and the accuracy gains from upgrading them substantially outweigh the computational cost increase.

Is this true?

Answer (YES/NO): NO